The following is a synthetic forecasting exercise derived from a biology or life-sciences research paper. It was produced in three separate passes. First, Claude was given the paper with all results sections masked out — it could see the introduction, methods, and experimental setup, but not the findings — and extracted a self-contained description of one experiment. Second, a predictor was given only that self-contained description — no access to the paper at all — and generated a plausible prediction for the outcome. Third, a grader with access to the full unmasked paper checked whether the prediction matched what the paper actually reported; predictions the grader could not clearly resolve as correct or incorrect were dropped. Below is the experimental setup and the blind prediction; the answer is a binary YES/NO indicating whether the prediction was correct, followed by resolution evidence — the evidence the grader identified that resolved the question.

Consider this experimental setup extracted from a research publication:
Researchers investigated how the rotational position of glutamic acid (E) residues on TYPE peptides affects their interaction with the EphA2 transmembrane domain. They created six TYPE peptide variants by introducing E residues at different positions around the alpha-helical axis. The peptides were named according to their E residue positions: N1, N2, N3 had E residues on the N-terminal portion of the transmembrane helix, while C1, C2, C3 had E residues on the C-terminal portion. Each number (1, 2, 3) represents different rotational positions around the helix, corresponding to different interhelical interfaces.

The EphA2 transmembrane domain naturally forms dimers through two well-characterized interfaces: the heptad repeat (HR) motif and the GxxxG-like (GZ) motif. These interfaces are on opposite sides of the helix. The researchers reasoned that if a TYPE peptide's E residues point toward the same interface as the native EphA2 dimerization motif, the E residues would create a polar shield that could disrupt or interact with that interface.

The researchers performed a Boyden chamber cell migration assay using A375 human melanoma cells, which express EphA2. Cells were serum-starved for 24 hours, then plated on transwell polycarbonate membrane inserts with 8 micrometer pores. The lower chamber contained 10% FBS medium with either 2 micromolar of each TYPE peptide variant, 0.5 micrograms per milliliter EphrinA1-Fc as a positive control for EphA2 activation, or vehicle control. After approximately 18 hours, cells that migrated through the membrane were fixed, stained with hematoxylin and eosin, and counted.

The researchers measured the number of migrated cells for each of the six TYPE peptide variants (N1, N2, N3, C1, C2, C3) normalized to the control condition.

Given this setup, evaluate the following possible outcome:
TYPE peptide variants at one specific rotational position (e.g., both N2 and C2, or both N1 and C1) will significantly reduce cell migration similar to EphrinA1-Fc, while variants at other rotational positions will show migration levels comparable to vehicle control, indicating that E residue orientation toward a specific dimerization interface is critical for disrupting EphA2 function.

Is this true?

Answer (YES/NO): NO